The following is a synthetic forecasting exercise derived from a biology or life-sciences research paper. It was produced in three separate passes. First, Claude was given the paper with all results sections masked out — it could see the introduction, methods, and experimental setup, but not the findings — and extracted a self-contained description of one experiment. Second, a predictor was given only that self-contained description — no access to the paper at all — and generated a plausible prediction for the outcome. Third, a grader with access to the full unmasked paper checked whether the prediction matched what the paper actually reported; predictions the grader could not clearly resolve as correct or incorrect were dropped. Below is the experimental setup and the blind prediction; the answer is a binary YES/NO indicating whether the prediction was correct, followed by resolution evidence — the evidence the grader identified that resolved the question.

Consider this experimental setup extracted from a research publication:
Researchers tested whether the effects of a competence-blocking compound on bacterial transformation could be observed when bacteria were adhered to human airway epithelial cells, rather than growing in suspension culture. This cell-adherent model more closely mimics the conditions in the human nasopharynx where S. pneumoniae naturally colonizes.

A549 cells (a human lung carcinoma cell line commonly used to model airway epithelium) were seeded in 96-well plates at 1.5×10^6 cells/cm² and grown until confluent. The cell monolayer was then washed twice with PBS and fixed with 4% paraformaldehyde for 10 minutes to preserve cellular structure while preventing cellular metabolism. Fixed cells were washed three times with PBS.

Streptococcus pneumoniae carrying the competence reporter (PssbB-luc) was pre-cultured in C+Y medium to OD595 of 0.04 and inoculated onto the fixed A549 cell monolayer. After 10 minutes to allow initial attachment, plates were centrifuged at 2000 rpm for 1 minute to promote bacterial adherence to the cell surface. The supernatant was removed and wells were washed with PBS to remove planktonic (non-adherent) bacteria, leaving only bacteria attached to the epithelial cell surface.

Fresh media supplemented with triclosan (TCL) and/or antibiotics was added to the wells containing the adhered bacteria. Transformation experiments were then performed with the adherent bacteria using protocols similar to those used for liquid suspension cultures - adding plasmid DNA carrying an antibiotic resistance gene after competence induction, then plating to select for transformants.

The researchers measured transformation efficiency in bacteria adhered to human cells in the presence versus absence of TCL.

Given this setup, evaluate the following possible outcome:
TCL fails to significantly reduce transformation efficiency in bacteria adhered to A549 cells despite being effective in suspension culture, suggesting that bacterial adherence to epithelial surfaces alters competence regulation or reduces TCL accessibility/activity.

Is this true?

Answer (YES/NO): NO